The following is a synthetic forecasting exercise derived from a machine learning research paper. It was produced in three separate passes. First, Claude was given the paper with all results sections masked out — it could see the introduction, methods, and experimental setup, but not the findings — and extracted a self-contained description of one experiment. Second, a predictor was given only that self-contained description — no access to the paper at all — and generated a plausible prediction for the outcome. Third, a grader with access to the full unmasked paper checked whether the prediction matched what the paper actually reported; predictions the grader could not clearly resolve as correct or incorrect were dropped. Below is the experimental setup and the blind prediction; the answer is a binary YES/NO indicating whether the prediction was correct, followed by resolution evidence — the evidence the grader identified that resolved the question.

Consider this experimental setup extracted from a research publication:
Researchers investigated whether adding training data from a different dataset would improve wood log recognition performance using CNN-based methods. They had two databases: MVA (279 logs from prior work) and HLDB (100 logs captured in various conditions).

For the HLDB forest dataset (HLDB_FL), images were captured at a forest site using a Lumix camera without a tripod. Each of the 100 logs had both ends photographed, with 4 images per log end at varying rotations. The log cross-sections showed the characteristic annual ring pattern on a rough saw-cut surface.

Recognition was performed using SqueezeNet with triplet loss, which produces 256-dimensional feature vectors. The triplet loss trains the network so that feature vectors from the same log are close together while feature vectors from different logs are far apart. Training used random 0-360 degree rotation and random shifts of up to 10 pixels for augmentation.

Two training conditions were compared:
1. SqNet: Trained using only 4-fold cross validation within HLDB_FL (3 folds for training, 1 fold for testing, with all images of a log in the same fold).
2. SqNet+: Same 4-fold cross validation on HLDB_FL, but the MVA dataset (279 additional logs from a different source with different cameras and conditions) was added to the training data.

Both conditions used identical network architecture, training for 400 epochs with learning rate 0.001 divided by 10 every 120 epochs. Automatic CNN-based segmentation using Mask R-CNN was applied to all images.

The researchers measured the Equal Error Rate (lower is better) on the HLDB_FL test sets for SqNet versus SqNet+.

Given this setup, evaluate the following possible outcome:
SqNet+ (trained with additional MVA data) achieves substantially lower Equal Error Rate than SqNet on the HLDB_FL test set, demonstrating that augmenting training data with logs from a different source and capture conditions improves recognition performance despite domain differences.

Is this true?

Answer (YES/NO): NO